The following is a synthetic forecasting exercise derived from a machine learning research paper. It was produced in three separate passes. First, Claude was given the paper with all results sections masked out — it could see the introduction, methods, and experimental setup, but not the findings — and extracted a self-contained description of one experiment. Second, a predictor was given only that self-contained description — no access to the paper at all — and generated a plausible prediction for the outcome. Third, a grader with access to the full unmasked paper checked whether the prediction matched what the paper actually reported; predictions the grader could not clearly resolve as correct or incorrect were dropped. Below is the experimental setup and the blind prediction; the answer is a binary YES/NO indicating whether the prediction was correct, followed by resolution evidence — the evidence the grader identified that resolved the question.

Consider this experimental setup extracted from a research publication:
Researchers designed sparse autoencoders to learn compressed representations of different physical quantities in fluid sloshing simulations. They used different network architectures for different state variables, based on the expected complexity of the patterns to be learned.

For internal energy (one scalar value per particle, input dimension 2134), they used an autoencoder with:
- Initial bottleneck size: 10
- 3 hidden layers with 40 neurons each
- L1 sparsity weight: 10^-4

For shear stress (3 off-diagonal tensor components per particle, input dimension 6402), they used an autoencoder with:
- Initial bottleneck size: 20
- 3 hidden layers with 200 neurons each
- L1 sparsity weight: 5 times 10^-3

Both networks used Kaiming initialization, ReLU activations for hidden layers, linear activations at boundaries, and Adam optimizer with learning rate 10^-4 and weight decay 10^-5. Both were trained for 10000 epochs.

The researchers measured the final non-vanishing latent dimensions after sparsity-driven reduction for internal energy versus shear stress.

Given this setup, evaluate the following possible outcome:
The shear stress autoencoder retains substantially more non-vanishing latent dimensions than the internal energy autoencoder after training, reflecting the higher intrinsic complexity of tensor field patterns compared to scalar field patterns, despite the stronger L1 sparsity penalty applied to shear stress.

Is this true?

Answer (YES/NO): NO